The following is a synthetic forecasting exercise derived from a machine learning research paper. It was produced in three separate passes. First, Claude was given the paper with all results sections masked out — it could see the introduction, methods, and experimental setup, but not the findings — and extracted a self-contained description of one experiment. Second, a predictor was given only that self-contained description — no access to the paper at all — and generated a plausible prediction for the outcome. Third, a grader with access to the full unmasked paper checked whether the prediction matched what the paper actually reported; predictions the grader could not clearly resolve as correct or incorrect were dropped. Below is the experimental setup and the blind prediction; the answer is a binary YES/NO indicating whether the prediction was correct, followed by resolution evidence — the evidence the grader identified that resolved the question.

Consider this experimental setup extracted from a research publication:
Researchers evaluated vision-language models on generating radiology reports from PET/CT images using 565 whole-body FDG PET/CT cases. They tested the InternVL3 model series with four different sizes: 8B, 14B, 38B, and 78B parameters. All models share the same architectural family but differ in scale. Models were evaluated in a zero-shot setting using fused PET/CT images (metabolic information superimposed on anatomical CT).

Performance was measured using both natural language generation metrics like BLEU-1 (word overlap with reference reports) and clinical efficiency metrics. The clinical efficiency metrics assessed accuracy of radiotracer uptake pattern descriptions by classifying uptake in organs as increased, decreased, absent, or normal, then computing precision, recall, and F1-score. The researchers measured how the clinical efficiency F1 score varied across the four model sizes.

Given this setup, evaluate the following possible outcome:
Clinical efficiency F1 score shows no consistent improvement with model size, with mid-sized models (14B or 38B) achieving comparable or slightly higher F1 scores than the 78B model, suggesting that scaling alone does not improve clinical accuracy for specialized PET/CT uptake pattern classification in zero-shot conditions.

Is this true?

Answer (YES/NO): NO